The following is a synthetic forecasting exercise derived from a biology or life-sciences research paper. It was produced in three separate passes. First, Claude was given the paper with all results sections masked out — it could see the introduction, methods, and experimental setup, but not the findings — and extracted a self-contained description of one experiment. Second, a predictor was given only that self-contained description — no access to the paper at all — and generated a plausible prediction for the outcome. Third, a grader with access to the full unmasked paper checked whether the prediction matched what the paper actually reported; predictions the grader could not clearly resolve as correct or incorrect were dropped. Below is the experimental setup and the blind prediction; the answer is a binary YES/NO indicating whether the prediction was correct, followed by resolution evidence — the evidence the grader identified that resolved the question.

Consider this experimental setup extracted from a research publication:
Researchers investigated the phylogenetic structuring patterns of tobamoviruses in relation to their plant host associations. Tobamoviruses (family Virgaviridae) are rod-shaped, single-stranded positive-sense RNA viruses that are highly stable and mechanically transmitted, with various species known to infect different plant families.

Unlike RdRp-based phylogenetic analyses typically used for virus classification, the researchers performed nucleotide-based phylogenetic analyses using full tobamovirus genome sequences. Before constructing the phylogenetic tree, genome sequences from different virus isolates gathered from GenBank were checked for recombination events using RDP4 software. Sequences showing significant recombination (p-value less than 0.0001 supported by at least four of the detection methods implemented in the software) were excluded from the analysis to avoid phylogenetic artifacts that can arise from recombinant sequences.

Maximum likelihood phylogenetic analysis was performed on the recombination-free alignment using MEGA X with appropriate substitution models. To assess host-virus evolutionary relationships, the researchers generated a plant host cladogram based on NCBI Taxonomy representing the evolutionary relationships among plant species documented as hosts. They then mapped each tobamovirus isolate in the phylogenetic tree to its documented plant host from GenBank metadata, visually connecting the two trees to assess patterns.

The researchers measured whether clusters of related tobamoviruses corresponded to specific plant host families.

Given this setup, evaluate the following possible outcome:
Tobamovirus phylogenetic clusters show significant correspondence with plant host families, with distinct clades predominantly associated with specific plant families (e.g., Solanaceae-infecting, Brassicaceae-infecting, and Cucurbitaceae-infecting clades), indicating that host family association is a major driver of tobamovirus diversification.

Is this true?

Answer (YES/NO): NO